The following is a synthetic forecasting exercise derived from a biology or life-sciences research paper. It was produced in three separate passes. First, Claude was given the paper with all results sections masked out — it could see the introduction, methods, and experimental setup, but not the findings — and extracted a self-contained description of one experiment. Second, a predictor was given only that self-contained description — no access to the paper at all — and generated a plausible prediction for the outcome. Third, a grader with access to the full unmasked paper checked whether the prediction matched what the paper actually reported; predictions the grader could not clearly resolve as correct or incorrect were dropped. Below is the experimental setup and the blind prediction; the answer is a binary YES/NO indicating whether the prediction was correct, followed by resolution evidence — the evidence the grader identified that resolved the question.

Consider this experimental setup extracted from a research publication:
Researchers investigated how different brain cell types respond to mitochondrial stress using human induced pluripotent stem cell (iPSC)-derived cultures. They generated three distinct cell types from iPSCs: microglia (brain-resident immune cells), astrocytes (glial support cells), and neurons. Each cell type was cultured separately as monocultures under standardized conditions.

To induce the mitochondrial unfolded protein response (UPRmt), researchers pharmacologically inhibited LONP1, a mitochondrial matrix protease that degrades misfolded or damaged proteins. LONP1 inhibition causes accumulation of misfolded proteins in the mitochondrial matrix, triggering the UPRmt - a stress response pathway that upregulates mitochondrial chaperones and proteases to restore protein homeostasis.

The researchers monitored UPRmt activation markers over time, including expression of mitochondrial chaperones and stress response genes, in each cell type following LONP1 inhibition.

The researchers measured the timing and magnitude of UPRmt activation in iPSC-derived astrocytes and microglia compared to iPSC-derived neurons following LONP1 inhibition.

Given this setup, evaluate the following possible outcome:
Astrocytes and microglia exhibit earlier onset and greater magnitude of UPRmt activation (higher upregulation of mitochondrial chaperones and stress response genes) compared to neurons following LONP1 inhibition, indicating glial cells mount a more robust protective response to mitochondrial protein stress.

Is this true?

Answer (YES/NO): YES